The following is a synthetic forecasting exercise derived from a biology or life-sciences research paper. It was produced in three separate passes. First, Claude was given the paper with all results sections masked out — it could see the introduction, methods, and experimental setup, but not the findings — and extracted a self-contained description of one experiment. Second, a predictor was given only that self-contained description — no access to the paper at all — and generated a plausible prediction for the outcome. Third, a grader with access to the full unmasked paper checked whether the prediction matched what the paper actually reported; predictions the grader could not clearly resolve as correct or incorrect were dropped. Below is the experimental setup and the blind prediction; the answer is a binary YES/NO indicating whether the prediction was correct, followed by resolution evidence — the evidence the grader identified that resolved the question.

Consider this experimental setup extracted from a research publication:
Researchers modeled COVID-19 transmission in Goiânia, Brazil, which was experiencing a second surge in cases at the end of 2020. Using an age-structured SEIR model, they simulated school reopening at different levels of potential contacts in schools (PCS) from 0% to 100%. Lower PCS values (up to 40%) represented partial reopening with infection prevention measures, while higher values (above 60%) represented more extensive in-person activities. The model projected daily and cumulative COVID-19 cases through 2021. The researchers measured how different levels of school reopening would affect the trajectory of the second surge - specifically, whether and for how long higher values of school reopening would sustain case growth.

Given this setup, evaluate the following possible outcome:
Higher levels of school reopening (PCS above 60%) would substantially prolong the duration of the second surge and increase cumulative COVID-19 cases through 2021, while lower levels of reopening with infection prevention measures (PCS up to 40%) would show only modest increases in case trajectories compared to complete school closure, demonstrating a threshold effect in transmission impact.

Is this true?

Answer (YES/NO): YES